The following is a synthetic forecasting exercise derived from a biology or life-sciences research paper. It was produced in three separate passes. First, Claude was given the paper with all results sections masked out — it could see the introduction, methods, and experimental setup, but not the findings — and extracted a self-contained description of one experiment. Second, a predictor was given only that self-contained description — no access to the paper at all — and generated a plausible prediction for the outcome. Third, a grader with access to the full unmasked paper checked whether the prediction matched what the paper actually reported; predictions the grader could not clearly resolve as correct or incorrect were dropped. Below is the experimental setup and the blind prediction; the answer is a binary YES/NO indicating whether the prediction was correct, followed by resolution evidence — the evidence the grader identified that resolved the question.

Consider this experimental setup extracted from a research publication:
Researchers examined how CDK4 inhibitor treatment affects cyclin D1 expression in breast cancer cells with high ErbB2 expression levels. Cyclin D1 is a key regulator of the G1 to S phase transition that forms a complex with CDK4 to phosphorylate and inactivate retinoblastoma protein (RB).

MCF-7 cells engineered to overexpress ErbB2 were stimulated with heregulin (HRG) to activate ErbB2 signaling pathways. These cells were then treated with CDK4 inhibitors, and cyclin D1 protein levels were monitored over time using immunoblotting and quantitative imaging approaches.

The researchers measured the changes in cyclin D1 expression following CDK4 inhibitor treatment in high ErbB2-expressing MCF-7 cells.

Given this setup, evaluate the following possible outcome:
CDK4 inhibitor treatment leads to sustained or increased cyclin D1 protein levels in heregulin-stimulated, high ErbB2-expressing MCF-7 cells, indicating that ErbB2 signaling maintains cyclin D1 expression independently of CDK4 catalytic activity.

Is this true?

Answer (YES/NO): NO